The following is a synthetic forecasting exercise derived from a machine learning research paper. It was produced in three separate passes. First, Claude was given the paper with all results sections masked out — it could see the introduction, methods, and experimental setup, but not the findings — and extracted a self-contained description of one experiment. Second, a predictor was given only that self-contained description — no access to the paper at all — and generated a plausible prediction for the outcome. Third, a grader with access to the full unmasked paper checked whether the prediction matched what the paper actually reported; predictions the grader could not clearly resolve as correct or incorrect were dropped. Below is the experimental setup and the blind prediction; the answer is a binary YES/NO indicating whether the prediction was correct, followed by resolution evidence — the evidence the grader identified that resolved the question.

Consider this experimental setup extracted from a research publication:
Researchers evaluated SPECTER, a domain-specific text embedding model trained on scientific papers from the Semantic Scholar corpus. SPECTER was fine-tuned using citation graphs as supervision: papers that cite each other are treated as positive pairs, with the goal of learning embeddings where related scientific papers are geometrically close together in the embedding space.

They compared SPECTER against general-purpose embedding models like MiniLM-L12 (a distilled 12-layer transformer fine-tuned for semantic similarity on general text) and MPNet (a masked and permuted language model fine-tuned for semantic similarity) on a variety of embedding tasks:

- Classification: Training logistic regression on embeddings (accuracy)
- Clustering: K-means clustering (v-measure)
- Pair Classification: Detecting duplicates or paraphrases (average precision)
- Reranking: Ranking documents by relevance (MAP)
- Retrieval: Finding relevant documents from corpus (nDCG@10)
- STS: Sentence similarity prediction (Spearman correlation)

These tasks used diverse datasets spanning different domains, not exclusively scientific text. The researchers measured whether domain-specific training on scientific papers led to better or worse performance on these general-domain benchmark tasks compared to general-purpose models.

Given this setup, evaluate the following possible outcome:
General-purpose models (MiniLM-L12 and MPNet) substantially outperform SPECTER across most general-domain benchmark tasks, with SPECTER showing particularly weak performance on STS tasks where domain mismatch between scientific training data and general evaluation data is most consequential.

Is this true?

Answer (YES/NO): NO